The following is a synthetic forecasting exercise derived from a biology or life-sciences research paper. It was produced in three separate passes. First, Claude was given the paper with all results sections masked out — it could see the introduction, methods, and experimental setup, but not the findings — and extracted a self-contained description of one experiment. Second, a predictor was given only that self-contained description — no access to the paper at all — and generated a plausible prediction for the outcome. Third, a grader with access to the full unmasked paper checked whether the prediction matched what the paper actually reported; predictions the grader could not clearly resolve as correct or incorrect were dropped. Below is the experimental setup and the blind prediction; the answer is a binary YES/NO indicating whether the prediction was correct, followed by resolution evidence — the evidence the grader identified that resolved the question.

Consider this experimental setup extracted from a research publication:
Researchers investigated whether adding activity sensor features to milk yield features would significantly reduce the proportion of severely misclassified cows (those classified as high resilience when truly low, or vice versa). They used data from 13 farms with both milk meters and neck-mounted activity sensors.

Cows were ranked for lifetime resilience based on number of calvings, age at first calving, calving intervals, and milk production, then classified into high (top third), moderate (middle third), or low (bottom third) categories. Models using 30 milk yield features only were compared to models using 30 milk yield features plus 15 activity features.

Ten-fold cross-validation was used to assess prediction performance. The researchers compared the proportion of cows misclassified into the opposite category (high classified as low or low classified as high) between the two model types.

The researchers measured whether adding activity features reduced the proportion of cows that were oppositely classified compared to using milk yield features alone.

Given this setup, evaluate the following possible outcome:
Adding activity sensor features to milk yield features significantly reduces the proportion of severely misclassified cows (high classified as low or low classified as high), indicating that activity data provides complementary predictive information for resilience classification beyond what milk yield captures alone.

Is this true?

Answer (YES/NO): YES